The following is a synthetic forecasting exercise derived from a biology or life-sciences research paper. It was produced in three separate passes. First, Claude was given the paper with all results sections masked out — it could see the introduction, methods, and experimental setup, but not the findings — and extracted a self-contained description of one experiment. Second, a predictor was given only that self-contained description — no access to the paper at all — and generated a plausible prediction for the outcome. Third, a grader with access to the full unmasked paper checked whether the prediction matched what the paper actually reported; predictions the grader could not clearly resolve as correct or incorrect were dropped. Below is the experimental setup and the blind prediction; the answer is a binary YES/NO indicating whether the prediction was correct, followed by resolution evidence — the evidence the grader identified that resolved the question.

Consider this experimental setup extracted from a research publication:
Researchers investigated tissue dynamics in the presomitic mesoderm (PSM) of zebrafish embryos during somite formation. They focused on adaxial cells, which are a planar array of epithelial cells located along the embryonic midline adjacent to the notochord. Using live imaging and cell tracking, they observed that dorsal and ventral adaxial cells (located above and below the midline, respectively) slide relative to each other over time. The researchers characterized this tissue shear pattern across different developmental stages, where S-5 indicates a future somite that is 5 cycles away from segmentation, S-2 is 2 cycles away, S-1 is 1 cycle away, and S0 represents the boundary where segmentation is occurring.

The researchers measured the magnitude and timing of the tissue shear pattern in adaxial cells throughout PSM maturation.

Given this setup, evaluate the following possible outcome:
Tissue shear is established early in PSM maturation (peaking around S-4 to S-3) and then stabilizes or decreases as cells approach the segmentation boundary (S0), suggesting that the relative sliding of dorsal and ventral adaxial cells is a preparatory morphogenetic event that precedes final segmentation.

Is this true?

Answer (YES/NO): NO